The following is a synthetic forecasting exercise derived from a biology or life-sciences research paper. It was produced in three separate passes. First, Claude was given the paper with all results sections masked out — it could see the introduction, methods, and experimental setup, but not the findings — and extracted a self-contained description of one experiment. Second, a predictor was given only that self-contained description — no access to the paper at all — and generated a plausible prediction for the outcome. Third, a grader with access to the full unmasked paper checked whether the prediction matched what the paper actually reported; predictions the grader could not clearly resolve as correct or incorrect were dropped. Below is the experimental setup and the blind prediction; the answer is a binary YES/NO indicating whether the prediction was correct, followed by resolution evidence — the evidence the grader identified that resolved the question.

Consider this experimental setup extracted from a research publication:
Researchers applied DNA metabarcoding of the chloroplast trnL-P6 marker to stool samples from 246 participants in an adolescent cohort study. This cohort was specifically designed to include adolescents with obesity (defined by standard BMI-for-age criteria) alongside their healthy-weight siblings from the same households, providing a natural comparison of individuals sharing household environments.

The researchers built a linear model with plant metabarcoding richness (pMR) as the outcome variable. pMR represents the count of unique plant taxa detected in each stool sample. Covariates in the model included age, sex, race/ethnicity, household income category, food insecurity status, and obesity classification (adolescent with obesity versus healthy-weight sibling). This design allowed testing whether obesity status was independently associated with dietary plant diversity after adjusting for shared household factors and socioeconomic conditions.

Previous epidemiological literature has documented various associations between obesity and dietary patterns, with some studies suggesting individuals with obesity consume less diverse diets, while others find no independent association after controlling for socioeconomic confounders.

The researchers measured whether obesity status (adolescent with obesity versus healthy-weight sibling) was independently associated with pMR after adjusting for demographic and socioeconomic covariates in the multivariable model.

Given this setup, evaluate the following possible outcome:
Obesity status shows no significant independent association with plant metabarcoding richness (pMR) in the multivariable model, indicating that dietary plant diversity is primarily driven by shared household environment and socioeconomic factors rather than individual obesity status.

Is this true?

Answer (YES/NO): NO